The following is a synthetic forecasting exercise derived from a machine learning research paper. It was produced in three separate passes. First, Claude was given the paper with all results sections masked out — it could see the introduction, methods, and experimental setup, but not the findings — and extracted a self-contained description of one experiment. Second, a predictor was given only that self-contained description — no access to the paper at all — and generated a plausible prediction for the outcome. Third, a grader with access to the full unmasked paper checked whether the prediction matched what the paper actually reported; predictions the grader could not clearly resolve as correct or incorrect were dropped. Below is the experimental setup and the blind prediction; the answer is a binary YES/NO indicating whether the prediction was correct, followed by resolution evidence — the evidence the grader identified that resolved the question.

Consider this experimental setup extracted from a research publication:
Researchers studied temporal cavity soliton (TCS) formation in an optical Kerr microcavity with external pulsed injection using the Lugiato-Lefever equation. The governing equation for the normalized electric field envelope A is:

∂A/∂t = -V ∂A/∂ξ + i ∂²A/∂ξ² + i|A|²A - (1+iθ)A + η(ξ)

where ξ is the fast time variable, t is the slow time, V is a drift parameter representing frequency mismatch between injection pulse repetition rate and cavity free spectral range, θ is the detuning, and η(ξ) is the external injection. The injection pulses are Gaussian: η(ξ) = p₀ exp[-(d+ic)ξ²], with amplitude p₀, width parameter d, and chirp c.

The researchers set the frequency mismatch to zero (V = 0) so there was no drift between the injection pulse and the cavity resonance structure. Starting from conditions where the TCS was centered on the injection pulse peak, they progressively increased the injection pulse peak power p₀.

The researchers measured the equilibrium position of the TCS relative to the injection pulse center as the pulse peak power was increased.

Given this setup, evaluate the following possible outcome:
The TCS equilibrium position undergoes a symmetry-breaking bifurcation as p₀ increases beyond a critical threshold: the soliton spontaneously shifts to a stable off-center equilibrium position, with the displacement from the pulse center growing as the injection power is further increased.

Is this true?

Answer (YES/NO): YES